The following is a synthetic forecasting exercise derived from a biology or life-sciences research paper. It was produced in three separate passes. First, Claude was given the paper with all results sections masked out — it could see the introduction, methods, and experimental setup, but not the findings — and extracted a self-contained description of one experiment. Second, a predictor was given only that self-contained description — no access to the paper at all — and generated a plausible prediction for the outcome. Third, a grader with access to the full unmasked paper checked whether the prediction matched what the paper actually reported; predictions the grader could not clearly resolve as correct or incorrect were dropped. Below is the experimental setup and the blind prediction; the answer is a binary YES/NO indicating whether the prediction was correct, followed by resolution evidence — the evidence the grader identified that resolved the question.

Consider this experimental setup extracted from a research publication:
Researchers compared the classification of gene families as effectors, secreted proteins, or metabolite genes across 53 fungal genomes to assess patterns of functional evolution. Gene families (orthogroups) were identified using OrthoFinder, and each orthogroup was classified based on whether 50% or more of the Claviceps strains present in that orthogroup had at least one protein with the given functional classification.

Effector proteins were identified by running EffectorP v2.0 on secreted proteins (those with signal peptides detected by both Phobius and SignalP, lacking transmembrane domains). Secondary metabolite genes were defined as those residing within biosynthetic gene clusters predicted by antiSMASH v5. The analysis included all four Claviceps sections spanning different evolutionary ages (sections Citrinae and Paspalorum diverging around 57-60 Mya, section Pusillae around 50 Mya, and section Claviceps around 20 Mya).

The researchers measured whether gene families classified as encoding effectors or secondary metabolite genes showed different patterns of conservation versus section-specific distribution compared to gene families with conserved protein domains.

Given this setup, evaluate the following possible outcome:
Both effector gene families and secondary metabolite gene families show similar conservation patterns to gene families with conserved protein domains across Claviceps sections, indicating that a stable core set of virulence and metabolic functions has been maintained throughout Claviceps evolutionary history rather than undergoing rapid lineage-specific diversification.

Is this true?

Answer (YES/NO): NO